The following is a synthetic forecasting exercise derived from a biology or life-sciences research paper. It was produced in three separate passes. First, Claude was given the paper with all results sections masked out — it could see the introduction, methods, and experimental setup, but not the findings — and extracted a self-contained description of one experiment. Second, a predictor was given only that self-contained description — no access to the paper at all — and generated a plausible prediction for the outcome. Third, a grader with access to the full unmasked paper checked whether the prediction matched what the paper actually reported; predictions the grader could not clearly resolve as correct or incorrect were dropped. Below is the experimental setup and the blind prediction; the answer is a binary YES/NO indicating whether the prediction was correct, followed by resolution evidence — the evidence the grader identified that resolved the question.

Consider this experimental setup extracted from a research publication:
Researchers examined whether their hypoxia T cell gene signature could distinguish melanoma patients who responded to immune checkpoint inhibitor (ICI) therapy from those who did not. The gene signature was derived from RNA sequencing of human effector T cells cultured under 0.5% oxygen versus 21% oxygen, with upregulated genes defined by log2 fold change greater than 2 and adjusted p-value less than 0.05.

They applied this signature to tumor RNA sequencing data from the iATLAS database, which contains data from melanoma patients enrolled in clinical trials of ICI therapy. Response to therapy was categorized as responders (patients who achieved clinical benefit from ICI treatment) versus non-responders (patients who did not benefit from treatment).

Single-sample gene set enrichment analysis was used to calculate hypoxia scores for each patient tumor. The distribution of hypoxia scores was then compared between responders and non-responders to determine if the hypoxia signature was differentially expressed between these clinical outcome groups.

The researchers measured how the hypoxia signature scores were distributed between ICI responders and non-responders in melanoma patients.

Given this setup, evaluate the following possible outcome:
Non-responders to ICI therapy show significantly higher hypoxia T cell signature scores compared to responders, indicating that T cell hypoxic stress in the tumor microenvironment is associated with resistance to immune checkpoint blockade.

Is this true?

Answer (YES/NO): YES